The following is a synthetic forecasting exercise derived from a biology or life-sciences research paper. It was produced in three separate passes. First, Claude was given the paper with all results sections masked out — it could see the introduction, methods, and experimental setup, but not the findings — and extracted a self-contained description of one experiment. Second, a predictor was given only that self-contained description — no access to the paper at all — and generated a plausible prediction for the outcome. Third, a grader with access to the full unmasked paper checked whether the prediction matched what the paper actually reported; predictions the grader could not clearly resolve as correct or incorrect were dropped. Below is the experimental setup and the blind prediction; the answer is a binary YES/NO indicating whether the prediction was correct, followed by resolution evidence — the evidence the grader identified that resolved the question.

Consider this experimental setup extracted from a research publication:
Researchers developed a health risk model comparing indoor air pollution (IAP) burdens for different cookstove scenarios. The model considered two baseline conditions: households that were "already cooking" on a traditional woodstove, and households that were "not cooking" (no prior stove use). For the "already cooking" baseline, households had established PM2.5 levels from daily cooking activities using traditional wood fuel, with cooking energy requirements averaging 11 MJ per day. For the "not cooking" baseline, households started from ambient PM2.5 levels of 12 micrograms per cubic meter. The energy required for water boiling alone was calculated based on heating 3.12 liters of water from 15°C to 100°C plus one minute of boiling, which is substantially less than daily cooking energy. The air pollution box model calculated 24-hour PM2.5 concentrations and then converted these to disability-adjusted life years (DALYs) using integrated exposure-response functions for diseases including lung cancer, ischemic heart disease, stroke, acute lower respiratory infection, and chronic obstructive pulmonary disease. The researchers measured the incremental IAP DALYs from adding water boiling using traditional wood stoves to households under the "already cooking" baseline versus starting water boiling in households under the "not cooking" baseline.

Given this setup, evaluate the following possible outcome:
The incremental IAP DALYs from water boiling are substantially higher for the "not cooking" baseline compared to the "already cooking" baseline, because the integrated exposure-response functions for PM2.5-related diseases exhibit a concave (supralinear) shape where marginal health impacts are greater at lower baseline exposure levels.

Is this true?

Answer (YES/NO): YES